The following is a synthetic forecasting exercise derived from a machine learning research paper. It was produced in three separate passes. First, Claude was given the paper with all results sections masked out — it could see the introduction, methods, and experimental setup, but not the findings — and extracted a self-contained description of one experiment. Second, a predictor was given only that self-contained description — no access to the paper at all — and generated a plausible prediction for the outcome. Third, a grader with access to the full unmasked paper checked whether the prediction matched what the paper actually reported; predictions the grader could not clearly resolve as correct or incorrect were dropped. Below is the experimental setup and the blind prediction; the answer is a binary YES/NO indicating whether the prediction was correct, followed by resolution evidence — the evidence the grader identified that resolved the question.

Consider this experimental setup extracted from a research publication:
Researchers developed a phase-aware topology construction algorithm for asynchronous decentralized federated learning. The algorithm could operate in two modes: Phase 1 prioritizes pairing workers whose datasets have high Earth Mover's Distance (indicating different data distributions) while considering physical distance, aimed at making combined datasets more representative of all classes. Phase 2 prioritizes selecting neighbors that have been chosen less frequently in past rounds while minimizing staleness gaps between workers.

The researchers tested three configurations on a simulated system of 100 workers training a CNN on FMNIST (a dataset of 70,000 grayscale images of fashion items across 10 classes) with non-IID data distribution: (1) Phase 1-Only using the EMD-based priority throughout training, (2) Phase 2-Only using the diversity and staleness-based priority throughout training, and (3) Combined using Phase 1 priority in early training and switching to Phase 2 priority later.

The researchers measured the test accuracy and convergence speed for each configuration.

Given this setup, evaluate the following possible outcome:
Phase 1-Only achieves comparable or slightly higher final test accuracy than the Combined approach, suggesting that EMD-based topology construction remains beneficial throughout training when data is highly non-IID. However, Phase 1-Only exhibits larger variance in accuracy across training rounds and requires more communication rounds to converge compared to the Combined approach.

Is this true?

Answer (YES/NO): NO